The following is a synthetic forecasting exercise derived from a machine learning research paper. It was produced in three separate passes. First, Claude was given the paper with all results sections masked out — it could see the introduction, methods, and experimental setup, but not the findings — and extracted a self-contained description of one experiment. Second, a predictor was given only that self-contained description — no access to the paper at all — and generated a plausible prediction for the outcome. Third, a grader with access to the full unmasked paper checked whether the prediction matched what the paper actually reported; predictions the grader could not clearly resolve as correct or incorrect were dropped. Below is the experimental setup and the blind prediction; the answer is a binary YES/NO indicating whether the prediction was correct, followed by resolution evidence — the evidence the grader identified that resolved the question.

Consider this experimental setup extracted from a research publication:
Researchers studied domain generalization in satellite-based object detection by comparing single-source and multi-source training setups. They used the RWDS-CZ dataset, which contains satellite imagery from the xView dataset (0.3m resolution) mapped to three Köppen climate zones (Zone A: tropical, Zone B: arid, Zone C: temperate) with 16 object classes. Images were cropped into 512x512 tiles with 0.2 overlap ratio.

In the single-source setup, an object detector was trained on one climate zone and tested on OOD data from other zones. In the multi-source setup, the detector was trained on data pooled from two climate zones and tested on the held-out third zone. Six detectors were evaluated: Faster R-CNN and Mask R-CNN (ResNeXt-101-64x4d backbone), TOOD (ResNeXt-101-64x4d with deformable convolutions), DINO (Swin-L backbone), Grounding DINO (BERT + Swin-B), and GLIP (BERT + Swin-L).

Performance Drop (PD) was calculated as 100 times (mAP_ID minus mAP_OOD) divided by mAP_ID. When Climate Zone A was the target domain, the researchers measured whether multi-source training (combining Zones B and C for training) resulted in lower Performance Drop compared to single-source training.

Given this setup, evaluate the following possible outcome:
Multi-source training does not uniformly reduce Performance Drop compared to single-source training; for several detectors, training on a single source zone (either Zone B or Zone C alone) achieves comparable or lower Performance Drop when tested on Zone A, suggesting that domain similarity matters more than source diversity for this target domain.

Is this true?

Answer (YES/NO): NO